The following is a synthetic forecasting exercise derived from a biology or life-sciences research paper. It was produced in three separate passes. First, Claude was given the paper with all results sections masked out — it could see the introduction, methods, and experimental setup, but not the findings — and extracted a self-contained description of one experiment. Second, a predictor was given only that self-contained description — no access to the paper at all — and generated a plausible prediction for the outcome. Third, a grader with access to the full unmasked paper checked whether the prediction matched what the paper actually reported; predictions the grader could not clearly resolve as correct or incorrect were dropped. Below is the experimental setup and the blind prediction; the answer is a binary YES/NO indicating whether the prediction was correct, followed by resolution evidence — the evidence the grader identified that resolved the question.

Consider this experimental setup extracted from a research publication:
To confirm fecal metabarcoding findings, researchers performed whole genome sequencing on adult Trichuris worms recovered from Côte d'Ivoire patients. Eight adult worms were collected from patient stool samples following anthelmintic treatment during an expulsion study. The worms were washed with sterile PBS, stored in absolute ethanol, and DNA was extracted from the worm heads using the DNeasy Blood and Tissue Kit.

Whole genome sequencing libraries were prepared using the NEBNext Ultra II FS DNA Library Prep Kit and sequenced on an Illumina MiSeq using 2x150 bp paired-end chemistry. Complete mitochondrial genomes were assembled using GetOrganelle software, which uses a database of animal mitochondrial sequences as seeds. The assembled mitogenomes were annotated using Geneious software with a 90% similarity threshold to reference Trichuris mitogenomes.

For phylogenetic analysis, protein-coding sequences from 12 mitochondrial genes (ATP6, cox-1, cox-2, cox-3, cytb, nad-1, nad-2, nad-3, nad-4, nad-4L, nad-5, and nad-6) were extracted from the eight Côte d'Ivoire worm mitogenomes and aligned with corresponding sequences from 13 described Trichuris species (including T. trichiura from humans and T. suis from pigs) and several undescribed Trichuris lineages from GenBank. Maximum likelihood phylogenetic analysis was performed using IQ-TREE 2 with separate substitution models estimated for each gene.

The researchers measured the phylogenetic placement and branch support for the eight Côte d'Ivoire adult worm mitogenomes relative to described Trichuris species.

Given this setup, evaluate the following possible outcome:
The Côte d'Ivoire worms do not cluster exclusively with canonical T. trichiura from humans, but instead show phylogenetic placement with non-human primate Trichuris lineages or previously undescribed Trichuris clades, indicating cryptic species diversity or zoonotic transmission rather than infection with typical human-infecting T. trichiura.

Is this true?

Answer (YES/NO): YES